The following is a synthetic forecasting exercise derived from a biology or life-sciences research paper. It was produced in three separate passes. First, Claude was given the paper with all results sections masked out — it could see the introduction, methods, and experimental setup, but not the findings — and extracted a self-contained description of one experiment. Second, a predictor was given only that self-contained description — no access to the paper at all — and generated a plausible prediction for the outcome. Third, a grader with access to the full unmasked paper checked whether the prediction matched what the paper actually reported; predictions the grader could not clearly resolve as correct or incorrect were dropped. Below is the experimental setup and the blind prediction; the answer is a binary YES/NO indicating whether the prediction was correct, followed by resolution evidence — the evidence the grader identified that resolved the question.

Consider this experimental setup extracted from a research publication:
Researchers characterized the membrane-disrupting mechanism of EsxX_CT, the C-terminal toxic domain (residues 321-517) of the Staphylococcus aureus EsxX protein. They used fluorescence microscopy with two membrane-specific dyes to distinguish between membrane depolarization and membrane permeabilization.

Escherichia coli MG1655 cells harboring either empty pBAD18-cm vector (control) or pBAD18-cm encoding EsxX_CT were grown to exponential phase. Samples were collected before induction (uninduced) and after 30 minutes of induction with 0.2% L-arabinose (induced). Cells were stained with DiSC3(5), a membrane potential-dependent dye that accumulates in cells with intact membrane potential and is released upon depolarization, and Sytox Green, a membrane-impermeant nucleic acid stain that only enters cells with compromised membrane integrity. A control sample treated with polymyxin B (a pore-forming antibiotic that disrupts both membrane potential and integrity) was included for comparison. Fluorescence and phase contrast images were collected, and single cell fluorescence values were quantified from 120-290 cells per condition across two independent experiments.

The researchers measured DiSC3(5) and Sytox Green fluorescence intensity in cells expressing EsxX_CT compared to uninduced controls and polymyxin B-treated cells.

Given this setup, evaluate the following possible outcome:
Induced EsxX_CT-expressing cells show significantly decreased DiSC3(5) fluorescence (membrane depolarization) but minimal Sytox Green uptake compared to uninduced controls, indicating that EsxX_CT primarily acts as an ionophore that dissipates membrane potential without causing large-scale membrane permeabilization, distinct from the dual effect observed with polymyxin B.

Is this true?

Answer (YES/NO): YES